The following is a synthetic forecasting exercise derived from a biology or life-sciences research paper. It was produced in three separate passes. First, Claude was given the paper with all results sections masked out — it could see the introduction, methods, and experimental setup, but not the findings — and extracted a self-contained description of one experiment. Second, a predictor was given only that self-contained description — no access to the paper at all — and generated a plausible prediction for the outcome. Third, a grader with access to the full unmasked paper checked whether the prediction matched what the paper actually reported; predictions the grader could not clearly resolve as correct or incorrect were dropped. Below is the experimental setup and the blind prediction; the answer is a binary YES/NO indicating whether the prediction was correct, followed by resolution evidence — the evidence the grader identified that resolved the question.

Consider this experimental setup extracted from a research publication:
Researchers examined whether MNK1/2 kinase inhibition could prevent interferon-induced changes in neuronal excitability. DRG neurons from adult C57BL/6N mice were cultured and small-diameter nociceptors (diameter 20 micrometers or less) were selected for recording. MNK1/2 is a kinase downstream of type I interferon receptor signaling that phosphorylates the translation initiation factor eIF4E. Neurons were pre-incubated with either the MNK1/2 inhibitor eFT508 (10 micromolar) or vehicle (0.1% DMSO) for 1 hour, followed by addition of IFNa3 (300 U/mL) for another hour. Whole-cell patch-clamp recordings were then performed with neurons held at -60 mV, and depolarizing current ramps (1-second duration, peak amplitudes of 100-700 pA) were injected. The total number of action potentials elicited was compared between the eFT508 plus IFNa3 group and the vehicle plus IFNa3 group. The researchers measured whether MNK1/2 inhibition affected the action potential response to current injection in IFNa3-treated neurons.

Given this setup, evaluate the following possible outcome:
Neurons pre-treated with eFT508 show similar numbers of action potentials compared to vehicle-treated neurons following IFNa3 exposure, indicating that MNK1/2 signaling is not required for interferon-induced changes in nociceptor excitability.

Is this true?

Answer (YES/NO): NO